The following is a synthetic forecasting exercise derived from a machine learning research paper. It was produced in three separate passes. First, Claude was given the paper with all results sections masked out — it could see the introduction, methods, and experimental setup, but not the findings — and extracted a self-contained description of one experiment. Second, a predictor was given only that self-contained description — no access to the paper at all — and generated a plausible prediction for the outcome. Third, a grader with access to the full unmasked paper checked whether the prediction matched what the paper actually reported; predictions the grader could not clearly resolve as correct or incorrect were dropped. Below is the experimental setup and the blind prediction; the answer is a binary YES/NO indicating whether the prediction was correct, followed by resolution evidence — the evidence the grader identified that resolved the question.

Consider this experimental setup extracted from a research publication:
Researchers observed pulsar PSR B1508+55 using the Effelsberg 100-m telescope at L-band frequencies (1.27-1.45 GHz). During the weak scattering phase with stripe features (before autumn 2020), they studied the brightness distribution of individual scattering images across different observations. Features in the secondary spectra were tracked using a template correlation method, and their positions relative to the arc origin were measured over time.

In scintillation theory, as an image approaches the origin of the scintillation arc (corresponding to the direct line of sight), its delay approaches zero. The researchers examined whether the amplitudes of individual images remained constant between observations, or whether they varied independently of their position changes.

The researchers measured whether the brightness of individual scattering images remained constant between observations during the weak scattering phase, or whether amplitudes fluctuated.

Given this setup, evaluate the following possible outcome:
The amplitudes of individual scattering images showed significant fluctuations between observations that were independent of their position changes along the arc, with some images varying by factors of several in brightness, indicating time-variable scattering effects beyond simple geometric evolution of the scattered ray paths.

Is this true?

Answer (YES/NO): YES